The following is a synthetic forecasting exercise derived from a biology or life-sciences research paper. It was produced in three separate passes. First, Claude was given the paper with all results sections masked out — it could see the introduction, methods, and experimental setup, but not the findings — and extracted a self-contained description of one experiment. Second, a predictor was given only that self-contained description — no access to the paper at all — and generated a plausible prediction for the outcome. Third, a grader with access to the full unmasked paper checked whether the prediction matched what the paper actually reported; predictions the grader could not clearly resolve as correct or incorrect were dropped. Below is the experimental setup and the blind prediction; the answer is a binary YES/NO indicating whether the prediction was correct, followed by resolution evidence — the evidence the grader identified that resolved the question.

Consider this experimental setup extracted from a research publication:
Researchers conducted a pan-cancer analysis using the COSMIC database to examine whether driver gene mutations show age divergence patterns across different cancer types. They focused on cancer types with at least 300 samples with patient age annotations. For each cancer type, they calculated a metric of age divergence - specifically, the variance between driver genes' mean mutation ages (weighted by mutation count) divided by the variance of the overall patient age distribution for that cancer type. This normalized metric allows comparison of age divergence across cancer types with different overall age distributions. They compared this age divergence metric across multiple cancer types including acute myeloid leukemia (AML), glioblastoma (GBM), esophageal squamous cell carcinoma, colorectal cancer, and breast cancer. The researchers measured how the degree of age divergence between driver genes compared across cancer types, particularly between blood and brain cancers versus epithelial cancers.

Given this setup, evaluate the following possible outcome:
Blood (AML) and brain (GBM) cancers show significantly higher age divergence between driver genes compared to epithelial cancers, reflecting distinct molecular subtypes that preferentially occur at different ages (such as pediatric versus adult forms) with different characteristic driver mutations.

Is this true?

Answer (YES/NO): YES